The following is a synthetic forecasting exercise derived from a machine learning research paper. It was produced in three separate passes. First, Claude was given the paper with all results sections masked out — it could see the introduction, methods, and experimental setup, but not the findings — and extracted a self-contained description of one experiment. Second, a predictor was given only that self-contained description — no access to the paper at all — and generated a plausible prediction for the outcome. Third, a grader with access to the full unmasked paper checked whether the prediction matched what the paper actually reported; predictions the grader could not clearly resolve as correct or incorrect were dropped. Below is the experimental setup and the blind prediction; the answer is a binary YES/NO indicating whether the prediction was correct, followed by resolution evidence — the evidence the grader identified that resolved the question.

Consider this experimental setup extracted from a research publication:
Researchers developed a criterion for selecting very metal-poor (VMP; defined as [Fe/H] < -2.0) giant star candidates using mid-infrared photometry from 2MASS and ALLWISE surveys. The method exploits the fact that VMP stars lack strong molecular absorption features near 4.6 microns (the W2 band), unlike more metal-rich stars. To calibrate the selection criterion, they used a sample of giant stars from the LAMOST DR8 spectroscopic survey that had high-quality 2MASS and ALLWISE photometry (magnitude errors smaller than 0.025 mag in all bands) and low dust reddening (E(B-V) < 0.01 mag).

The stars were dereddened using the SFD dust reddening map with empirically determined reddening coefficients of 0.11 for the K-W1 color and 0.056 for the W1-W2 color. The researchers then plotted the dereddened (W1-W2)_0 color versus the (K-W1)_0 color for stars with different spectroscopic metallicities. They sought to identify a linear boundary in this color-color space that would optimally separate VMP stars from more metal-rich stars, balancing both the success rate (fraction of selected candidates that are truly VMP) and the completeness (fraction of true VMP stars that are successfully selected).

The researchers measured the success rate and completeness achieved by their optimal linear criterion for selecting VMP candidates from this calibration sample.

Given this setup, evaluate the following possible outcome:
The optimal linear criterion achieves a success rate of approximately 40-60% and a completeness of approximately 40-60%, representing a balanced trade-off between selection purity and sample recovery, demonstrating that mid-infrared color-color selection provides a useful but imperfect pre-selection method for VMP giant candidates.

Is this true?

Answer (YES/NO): NO